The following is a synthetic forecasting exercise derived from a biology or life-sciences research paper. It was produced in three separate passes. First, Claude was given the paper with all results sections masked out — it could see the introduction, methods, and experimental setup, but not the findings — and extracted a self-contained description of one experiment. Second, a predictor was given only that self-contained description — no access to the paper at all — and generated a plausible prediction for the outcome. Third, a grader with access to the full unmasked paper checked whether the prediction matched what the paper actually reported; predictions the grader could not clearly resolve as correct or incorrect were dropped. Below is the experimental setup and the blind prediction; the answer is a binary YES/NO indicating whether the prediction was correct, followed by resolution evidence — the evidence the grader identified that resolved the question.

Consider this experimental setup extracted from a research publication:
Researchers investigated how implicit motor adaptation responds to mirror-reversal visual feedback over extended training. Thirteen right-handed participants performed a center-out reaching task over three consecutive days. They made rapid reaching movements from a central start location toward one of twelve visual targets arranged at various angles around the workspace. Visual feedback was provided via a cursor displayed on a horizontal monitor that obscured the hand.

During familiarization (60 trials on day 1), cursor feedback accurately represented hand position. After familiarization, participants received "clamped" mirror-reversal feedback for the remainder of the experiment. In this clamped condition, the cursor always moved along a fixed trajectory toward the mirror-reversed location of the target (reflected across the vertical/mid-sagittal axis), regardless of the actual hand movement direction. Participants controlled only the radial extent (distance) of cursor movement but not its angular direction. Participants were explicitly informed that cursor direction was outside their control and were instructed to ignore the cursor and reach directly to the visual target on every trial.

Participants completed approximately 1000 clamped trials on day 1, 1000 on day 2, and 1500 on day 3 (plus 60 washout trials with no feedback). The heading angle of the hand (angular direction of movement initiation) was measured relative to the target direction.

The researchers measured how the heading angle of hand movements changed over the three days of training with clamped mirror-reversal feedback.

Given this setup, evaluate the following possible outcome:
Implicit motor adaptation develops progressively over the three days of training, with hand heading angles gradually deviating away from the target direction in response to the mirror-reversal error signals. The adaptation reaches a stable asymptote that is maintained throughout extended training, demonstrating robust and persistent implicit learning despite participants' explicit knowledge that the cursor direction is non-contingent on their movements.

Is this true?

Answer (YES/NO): NO